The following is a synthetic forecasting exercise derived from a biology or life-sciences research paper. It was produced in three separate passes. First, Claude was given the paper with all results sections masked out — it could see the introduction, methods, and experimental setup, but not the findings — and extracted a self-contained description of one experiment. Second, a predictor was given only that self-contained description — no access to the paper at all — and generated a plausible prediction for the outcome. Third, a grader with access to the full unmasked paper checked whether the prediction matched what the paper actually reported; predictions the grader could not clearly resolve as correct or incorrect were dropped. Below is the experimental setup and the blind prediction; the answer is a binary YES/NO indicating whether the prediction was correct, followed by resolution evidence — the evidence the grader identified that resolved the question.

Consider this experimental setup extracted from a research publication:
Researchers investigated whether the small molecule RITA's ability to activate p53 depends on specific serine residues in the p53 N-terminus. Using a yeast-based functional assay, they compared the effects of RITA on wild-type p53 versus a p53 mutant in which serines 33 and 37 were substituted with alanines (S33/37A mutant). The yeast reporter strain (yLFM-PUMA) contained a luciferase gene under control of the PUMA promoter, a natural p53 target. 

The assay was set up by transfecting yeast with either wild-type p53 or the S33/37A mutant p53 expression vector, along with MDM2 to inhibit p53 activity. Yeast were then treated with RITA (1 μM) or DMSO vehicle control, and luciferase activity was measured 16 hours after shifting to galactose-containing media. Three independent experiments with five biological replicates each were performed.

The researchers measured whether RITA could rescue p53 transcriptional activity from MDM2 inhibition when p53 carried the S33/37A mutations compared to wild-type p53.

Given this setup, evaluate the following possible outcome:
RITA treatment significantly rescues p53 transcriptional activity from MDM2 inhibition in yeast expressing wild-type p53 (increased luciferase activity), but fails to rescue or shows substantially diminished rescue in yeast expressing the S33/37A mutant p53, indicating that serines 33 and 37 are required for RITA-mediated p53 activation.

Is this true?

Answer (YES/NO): YES